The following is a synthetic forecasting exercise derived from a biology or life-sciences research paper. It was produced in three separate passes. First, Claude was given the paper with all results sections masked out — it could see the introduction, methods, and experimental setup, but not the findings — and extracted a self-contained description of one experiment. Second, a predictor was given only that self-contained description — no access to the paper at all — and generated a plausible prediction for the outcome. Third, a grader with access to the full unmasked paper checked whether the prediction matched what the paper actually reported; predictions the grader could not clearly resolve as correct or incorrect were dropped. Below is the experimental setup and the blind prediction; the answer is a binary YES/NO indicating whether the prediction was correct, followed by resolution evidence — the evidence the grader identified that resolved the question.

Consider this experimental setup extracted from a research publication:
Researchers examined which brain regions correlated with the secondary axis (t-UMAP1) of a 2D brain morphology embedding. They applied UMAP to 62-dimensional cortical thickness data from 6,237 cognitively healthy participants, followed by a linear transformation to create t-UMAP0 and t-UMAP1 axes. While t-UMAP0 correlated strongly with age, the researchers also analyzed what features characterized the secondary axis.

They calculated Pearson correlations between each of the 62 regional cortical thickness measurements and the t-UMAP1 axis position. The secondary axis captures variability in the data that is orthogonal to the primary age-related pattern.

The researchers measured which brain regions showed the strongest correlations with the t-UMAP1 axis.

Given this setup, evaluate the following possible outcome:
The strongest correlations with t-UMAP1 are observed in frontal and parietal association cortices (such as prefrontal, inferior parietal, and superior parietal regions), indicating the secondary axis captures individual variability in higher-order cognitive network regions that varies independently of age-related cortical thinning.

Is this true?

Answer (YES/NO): NO